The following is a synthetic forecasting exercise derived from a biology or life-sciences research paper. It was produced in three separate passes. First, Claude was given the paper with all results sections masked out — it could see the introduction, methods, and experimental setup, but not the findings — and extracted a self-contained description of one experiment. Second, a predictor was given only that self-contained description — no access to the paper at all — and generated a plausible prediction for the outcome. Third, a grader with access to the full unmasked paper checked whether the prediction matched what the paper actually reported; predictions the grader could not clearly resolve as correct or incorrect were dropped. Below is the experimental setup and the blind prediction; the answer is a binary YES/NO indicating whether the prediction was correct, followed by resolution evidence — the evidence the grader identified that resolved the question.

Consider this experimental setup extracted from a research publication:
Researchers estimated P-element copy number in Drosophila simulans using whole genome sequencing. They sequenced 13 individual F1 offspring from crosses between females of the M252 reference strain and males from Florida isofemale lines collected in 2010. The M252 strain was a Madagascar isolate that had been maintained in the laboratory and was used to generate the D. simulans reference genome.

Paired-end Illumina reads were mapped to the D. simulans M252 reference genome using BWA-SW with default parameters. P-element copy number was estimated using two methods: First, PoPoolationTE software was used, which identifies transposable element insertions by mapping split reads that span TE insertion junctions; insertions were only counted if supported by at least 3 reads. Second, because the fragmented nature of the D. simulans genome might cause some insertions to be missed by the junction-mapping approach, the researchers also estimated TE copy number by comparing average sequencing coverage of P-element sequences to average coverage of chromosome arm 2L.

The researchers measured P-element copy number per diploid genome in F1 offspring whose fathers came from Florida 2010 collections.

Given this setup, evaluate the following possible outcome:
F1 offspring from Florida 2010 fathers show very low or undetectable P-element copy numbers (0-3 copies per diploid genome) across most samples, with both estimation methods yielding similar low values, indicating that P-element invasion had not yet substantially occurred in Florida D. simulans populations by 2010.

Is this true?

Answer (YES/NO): NO